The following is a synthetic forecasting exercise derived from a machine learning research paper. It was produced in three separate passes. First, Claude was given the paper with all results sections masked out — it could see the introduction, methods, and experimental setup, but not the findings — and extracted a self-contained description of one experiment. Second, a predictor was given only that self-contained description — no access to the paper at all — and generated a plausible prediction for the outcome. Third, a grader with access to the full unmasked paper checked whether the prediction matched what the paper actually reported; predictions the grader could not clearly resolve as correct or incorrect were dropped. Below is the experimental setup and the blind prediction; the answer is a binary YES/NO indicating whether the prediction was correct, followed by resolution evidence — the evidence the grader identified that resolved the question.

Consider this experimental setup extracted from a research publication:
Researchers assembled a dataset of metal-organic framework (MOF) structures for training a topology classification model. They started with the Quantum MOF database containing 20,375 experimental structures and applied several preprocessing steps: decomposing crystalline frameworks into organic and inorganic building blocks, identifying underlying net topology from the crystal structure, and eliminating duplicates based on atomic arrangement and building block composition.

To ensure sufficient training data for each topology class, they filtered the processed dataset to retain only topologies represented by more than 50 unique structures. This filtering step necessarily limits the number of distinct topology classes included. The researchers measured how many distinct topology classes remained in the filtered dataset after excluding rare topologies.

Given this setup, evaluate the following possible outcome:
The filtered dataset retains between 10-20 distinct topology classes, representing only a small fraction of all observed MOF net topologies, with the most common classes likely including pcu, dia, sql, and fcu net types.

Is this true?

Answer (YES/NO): NO